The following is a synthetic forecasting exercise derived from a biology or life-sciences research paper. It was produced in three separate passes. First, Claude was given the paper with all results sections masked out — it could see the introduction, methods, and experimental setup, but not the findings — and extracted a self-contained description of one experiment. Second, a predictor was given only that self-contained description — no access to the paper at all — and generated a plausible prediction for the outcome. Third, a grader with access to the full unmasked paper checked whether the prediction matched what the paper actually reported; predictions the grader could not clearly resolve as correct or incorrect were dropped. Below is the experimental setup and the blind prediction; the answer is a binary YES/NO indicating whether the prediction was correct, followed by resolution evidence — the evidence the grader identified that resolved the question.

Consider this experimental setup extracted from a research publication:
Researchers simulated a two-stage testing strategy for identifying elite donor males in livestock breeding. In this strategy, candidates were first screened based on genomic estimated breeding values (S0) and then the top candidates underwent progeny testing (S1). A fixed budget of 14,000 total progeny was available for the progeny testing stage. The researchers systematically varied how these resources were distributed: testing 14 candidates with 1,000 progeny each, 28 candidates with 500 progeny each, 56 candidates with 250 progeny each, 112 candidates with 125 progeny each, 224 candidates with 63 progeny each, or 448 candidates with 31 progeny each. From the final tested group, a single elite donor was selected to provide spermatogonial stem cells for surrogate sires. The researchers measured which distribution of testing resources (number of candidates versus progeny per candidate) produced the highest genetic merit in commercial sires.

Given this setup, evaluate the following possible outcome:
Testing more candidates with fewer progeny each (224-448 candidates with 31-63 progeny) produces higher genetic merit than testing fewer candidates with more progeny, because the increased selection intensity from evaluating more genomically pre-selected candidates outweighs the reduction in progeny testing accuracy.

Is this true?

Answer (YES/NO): NO